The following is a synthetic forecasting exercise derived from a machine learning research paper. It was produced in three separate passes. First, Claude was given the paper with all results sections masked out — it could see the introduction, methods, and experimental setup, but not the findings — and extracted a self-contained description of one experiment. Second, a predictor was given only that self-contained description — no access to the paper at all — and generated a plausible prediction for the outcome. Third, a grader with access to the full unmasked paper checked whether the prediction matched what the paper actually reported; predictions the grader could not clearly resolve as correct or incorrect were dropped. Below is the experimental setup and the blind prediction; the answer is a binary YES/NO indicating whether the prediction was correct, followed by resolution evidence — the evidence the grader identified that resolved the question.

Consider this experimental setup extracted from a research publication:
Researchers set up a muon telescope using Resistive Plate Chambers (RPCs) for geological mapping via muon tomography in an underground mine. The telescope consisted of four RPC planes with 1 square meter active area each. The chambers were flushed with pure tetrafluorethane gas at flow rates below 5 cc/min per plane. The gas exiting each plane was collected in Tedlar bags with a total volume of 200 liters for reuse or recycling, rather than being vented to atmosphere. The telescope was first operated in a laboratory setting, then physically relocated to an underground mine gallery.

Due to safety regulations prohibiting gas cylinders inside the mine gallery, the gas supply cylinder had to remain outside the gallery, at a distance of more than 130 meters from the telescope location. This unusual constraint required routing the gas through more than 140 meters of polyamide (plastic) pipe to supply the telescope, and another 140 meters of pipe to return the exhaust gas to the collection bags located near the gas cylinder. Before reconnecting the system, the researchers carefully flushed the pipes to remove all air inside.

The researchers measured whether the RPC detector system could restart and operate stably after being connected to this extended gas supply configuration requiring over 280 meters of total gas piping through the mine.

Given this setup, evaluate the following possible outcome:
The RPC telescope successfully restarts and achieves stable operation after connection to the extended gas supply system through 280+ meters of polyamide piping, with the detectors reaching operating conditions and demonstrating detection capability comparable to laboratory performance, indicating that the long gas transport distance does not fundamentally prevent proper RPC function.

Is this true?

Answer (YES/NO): NO